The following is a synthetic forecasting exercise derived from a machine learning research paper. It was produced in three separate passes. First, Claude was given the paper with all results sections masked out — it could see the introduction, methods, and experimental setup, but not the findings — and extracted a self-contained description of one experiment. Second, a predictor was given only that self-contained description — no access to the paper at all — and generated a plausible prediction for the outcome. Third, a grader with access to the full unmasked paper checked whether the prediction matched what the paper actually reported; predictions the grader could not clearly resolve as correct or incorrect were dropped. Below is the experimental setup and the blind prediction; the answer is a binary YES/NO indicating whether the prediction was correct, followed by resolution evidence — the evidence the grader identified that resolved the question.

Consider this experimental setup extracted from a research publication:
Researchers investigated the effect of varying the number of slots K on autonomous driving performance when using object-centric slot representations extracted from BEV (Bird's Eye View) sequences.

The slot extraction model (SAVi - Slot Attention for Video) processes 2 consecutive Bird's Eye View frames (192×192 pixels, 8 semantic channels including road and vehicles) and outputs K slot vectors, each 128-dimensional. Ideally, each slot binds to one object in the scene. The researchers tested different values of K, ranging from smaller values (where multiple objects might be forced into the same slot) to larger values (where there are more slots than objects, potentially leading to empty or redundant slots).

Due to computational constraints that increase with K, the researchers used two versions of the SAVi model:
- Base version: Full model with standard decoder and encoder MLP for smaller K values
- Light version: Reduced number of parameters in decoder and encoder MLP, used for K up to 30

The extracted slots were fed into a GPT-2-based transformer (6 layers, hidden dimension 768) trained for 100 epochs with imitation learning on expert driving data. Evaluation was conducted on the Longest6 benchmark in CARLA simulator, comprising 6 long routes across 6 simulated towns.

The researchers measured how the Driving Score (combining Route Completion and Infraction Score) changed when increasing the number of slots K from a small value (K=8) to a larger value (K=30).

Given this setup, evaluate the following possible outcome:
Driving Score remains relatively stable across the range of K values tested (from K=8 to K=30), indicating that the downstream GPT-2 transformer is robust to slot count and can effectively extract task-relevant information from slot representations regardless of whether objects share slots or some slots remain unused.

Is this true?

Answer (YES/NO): NO